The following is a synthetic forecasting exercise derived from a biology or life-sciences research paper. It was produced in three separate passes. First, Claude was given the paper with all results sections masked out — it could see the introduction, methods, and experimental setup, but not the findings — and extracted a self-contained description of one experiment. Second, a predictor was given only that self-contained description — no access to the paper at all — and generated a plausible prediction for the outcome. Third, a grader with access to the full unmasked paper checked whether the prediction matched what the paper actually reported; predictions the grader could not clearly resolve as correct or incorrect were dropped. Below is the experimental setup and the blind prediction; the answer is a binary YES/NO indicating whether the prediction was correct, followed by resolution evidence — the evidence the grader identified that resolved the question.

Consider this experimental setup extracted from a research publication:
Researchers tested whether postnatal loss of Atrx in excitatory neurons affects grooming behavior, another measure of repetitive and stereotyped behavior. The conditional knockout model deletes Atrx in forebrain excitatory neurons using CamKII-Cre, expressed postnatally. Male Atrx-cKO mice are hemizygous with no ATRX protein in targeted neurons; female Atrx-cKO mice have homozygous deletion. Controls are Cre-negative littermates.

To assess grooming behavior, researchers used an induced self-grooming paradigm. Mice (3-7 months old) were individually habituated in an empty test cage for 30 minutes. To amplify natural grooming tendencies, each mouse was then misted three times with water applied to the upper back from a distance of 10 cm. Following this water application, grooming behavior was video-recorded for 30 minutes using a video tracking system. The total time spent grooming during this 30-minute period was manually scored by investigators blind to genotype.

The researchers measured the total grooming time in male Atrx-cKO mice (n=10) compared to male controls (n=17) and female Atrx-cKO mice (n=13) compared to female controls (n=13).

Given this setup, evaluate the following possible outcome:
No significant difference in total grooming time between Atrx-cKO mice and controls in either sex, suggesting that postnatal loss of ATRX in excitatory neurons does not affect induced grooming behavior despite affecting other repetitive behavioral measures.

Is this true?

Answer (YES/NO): NO